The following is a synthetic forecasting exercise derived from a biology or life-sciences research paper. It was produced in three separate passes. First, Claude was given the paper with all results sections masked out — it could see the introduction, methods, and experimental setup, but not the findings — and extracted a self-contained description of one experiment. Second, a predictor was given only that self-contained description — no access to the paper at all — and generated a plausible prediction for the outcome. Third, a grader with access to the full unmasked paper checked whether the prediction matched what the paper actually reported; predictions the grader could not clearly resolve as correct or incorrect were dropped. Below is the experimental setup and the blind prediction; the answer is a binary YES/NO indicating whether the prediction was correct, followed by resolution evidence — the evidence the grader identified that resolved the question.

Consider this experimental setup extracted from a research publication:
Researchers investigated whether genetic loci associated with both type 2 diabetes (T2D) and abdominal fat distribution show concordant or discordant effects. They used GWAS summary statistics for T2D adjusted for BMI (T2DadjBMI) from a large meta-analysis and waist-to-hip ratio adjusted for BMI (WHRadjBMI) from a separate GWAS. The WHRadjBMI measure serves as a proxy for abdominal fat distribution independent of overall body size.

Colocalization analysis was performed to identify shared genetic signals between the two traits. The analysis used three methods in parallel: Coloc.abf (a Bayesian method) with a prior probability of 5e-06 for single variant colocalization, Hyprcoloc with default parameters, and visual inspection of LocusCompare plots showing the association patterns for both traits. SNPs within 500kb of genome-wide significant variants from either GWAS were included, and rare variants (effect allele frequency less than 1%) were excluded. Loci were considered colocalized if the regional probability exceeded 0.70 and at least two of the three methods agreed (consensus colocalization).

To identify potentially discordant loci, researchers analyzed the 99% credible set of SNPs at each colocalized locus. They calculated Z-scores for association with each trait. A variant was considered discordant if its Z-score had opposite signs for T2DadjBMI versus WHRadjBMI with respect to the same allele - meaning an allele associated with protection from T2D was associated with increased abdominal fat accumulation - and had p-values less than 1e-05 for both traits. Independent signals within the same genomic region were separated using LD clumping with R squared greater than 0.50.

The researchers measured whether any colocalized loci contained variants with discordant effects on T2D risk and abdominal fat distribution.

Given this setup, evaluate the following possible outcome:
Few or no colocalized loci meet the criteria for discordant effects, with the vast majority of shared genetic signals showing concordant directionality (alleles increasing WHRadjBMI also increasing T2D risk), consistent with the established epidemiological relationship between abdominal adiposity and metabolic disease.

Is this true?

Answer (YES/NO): NO